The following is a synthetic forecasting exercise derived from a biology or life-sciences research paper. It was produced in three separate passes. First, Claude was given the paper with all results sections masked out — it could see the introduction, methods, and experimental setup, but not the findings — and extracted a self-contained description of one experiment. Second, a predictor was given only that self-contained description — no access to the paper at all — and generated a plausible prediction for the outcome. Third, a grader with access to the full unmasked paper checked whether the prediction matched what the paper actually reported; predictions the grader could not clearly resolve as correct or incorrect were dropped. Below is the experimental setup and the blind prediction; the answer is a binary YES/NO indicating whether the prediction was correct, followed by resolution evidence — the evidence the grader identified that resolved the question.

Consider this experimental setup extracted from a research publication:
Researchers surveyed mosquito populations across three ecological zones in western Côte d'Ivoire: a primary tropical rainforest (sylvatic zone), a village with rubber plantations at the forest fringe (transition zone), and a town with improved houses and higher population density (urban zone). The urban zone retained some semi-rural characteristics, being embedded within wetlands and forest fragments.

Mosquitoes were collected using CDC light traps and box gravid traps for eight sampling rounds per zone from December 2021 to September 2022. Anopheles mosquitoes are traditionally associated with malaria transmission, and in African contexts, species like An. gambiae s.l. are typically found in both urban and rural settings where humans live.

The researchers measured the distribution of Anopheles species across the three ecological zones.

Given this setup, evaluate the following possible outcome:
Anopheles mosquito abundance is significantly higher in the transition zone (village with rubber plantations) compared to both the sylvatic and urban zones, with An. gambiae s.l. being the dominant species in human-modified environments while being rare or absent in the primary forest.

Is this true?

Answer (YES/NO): NO